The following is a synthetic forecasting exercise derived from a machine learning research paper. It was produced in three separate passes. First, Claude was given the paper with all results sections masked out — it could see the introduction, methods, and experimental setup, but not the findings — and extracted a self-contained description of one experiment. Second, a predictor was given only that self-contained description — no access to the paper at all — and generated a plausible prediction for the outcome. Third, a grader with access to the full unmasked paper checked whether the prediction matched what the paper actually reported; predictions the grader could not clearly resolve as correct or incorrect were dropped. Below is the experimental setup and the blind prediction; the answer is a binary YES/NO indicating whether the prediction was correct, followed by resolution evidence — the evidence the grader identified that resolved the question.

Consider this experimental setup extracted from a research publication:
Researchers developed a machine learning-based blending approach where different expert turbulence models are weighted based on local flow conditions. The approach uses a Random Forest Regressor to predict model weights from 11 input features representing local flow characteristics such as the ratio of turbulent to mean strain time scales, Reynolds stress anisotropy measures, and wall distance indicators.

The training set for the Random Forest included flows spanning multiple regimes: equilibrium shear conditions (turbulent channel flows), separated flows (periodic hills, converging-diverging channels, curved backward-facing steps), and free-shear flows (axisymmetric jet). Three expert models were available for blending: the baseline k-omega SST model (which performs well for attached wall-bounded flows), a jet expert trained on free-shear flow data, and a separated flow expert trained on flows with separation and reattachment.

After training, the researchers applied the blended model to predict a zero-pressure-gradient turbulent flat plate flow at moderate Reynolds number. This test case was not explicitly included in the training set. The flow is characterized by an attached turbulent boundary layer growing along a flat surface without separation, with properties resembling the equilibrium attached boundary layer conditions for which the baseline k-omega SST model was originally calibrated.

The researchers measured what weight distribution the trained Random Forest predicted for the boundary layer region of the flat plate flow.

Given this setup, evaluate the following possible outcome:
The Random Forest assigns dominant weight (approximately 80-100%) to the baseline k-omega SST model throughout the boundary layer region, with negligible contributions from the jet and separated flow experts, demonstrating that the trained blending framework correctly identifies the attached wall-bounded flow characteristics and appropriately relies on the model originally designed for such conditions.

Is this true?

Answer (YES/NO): NO